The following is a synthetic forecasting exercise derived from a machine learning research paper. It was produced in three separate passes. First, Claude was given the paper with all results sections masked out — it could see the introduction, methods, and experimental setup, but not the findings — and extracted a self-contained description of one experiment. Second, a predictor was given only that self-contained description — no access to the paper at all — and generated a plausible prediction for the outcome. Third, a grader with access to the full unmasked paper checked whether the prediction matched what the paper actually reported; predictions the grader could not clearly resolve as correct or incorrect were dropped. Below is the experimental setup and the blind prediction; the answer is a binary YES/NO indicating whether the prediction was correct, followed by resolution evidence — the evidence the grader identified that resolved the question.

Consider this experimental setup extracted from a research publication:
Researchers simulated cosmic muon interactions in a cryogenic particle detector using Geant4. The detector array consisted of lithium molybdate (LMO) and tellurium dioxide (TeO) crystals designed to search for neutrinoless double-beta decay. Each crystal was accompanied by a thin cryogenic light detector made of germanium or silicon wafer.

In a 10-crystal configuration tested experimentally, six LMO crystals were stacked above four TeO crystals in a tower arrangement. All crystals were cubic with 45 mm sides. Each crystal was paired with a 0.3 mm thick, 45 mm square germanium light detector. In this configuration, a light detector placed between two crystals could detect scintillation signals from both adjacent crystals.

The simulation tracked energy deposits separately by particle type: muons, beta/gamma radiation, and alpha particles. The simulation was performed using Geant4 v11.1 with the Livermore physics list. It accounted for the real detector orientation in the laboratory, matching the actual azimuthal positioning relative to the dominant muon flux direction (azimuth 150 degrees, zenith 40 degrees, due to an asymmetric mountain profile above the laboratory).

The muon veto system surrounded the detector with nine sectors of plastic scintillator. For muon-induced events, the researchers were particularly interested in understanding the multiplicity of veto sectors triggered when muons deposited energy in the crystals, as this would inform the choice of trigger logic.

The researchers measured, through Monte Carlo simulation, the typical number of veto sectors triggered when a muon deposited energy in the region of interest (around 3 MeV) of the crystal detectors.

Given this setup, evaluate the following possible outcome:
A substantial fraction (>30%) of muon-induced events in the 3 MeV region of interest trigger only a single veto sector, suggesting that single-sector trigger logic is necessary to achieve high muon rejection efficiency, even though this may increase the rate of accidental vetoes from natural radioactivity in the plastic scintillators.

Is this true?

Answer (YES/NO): YES